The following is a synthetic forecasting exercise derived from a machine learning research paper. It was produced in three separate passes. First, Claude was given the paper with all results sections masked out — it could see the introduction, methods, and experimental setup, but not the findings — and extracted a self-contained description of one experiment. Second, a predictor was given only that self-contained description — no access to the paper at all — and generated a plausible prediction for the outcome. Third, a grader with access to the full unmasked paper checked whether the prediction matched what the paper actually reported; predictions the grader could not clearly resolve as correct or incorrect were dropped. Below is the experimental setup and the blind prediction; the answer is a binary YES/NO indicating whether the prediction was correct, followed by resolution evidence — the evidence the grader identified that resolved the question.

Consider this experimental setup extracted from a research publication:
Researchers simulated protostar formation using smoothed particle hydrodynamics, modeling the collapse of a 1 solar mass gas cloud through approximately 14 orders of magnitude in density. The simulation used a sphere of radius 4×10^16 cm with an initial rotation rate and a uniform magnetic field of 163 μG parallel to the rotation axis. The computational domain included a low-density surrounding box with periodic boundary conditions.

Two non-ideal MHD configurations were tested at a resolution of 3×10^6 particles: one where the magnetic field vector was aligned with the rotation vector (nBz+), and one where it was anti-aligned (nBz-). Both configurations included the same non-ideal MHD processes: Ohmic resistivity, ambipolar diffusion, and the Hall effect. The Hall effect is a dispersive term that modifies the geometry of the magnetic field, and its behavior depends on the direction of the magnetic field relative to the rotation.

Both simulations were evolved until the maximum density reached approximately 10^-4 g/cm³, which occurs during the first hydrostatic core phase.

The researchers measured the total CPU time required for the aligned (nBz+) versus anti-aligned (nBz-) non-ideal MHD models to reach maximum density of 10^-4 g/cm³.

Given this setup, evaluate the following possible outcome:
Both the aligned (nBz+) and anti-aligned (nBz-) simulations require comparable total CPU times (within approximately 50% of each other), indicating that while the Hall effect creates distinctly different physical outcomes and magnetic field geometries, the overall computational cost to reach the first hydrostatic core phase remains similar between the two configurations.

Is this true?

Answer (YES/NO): NO